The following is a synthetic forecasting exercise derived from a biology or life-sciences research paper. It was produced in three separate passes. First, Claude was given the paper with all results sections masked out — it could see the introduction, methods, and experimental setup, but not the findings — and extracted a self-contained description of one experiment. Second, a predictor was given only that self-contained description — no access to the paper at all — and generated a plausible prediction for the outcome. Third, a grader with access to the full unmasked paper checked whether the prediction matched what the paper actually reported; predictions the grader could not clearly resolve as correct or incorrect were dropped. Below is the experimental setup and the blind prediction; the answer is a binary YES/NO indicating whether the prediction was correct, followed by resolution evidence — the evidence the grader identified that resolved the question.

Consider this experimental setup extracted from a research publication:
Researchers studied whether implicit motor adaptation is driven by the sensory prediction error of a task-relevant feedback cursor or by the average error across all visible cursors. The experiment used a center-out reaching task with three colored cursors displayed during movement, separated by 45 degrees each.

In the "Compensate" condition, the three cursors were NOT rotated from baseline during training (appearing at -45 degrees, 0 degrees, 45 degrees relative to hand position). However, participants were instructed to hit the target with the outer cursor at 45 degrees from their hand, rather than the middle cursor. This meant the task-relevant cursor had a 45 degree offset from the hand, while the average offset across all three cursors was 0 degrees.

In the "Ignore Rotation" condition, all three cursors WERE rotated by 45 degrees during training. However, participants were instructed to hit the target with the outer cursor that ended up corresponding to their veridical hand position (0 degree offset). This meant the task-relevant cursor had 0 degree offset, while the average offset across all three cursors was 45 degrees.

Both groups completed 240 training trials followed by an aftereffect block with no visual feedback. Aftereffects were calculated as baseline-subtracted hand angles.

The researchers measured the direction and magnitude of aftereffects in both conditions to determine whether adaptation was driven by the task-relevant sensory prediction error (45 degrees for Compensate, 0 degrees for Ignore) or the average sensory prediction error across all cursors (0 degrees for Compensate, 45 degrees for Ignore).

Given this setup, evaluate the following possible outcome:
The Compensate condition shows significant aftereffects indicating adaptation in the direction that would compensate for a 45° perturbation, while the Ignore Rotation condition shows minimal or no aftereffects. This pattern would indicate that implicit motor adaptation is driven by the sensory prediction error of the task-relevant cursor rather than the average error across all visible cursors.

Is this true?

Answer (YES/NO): YES